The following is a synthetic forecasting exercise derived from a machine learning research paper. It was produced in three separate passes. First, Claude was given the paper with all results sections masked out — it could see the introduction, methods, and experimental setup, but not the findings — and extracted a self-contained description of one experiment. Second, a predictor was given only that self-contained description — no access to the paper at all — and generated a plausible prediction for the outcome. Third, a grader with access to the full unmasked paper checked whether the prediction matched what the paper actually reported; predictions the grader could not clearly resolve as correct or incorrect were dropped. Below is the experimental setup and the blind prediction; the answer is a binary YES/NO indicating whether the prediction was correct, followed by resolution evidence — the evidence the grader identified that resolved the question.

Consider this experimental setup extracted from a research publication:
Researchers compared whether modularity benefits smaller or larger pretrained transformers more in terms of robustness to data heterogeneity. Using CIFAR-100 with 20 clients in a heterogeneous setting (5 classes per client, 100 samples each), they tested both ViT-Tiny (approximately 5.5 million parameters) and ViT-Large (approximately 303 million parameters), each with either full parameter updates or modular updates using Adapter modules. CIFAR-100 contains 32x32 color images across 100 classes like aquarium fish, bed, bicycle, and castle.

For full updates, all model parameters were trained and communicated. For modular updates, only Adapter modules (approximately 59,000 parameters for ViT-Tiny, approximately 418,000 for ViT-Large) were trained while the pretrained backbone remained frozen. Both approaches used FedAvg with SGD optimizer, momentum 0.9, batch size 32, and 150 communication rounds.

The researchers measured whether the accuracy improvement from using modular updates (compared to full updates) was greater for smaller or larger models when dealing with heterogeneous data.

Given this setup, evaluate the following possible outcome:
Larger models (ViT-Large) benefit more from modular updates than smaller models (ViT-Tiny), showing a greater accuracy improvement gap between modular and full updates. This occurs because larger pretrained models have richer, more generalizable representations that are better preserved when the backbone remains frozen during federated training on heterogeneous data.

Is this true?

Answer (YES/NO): NO